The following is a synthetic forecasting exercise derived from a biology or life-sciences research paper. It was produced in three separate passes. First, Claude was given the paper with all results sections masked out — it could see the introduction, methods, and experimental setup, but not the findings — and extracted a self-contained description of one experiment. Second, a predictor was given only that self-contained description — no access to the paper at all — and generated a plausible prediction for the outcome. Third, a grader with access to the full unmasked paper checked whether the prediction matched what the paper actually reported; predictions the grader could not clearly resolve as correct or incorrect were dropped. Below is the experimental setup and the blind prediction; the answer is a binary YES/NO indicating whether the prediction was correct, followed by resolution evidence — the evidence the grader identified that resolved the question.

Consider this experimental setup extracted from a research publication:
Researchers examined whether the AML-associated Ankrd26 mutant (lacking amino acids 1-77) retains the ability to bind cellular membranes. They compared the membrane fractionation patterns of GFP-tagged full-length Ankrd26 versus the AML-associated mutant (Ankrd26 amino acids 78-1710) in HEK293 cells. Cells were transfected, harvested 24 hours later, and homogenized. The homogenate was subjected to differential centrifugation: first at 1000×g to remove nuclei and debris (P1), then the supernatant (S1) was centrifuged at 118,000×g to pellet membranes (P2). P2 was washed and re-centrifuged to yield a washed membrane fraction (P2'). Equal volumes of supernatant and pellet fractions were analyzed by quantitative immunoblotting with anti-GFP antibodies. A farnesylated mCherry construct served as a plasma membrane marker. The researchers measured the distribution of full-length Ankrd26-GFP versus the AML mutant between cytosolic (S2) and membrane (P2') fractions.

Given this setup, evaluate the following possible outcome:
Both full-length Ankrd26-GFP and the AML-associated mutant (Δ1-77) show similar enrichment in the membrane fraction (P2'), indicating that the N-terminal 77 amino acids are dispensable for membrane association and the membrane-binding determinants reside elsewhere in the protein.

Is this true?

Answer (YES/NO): NO